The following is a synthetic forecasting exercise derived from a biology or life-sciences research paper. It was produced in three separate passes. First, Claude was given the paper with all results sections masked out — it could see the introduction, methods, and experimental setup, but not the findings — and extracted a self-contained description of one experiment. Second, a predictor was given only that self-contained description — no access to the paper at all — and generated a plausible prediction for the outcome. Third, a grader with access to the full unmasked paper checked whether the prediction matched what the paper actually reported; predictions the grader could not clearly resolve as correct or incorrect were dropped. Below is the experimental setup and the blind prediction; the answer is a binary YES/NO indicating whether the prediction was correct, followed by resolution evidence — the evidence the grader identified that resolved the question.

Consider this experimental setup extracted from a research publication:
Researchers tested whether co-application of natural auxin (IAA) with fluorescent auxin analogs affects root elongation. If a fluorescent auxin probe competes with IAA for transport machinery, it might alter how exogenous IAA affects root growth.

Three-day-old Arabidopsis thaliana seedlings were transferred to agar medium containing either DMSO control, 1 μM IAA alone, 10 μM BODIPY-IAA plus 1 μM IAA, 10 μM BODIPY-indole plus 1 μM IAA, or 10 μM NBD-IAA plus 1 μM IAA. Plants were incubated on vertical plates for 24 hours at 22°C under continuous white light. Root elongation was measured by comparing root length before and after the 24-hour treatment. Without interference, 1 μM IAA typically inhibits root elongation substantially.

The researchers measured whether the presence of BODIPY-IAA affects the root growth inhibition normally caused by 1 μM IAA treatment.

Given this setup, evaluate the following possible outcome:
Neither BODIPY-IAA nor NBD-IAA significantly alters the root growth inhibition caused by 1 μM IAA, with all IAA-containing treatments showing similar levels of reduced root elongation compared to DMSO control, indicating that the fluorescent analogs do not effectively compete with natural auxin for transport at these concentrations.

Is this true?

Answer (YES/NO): NO